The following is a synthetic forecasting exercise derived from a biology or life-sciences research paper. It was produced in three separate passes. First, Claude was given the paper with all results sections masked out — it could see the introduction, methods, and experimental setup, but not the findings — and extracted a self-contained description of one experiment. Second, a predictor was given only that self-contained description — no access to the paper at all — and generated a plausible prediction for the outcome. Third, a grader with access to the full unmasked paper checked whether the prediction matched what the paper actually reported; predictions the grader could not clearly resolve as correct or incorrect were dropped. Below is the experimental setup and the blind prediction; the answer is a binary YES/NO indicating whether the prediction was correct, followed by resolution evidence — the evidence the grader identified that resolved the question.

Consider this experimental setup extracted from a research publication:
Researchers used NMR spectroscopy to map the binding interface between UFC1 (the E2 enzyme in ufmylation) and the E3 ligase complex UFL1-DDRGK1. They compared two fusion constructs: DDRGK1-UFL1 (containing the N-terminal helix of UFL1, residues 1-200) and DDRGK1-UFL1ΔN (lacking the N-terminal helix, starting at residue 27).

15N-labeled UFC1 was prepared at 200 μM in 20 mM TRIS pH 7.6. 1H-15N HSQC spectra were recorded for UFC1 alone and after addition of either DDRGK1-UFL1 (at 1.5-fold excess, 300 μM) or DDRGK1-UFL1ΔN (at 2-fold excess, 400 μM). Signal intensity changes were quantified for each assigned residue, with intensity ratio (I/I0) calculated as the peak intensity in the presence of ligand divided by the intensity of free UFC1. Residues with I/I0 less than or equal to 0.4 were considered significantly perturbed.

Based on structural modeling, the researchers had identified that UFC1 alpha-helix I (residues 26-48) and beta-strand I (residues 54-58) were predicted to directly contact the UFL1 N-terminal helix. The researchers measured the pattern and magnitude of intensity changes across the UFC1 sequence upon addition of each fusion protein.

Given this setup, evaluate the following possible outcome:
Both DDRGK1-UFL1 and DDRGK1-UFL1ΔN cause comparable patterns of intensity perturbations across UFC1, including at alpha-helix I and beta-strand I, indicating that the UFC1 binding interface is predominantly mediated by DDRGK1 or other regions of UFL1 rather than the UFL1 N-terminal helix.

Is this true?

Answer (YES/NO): NO